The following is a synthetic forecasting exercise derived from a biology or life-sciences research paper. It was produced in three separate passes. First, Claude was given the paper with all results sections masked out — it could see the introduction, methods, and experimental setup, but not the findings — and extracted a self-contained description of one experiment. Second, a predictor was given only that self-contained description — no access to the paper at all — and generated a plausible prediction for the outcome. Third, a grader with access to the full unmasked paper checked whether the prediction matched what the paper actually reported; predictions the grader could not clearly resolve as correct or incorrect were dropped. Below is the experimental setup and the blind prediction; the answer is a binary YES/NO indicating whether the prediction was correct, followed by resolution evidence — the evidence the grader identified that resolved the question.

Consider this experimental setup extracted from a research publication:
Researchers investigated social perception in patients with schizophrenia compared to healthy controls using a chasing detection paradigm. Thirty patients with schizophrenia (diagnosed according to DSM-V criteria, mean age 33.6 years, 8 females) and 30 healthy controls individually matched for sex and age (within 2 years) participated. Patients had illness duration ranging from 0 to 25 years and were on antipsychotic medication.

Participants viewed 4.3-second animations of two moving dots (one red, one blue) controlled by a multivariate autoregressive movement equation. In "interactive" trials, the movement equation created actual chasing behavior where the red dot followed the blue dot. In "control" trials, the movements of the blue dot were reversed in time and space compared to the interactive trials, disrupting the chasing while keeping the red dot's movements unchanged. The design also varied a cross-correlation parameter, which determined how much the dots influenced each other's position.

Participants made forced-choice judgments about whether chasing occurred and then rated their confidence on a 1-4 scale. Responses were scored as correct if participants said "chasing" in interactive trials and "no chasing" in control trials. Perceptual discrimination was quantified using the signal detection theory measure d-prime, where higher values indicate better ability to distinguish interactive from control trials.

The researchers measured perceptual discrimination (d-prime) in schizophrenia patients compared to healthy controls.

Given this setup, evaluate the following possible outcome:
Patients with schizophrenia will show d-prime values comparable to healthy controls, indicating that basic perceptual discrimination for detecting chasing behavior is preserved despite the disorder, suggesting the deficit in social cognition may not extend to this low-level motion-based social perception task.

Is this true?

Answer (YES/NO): NO